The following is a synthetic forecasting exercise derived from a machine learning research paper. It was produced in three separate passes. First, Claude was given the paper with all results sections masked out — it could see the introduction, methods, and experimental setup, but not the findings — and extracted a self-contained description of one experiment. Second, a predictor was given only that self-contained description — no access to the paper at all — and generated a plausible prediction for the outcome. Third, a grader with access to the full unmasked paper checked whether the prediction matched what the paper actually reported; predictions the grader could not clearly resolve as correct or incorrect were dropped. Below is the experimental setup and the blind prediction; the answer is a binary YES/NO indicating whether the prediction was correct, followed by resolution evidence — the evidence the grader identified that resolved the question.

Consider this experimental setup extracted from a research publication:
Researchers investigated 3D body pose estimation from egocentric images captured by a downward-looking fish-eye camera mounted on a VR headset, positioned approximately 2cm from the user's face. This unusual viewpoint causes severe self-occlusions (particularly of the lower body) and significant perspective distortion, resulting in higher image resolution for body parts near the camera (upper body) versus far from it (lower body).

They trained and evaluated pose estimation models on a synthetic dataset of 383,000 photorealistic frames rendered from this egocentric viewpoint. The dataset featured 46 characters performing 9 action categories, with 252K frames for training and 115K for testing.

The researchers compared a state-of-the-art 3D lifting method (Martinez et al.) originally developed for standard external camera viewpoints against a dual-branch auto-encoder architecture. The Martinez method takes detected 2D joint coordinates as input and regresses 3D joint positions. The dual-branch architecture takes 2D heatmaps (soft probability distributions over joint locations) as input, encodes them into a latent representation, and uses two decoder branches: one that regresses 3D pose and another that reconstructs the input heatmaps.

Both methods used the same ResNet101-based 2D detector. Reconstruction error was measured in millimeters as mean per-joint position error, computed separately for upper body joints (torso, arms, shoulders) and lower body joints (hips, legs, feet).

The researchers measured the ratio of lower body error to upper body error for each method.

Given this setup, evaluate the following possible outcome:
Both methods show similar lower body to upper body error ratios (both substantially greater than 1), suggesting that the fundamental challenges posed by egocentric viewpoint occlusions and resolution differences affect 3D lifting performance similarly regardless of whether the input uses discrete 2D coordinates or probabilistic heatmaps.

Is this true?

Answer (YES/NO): NO